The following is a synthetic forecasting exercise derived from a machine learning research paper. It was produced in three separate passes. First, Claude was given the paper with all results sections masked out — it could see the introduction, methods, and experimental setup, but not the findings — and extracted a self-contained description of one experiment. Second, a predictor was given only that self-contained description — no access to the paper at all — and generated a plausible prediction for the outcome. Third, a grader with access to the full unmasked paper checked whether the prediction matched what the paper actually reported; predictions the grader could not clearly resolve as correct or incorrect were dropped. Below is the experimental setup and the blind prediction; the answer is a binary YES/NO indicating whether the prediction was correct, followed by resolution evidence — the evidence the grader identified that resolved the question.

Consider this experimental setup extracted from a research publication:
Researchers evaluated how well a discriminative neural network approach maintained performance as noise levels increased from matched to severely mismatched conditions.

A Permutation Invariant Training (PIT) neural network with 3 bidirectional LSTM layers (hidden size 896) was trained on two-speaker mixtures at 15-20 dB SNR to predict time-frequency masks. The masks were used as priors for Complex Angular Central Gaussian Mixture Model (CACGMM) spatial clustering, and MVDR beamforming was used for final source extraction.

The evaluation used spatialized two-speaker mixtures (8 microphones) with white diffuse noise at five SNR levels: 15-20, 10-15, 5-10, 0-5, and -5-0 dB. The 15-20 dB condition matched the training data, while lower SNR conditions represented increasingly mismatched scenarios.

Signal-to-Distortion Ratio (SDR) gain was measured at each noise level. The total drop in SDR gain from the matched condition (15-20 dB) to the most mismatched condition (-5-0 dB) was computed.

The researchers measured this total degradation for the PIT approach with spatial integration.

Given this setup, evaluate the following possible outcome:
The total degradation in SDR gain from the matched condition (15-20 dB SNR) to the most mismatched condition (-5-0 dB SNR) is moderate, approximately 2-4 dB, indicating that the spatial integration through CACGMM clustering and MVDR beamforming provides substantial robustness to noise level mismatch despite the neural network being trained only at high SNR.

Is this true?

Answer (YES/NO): NO